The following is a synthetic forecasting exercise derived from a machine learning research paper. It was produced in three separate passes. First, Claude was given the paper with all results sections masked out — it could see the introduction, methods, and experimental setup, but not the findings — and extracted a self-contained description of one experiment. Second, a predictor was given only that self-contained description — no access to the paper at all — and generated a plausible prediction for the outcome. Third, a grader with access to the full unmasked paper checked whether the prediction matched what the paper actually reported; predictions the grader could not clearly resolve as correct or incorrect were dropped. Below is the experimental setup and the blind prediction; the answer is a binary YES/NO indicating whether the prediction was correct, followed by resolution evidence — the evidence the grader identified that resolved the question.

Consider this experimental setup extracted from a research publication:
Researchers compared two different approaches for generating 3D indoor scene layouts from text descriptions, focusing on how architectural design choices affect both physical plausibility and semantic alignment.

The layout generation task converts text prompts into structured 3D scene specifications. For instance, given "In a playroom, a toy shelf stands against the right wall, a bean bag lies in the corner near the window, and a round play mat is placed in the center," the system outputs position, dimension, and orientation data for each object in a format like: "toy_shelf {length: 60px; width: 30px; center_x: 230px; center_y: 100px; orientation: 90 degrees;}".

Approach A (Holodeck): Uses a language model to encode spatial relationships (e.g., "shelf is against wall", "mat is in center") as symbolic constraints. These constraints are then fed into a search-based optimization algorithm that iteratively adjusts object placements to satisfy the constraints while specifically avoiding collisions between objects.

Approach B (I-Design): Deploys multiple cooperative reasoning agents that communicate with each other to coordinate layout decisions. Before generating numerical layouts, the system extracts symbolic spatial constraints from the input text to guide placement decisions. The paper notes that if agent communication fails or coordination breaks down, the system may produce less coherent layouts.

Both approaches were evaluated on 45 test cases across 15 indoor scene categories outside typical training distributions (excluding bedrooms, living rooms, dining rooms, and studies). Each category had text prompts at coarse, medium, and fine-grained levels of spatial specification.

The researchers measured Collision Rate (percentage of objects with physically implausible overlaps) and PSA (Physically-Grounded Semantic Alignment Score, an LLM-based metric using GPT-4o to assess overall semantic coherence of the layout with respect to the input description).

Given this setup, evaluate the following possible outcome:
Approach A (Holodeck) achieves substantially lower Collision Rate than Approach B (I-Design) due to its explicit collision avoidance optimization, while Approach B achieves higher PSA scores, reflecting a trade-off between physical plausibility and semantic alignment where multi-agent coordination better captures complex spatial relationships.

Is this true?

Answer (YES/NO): NO